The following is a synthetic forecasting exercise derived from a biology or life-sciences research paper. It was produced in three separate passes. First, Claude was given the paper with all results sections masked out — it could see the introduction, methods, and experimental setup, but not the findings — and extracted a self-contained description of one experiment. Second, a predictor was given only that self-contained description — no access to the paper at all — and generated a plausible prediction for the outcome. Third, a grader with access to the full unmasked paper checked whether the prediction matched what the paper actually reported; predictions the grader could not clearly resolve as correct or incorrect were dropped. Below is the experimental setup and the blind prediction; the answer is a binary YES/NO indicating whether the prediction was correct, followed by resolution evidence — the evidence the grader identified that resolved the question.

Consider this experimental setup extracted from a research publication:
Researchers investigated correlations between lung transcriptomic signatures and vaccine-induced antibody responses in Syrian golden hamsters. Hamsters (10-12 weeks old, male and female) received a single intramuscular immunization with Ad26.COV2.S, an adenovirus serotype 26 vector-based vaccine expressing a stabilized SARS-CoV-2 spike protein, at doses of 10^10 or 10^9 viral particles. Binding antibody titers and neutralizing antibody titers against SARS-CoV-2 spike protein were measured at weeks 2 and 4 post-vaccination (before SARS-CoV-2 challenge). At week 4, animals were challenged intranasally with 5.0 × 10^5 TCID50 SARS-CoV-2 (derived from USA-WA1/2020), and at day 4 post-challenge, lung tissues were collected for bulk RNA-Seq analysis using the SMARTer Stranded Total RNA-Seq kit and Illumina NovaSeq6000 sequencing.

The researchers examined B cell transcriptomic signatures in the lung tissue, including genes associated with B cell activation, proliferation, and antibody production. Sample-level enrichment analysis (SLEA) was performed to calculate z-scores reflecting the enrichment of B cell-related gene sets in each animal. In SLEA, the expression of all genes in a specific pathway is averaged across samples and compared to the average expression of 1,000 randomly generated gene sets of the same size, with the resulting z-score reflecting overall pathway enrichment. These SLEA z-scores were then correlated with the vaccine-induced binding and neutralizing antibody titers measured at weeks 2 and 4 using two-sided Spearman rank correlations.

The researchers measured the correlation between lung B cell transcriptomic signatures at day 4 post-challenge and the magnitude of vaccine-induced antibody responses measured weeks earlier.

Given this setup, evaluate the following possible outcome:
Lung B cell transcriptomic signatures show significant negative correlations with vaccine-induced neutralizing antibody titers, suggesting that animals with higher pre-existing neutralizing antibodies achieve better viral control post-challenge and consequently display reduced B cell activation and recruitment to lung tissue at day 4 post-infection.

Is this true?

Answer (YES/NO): NO